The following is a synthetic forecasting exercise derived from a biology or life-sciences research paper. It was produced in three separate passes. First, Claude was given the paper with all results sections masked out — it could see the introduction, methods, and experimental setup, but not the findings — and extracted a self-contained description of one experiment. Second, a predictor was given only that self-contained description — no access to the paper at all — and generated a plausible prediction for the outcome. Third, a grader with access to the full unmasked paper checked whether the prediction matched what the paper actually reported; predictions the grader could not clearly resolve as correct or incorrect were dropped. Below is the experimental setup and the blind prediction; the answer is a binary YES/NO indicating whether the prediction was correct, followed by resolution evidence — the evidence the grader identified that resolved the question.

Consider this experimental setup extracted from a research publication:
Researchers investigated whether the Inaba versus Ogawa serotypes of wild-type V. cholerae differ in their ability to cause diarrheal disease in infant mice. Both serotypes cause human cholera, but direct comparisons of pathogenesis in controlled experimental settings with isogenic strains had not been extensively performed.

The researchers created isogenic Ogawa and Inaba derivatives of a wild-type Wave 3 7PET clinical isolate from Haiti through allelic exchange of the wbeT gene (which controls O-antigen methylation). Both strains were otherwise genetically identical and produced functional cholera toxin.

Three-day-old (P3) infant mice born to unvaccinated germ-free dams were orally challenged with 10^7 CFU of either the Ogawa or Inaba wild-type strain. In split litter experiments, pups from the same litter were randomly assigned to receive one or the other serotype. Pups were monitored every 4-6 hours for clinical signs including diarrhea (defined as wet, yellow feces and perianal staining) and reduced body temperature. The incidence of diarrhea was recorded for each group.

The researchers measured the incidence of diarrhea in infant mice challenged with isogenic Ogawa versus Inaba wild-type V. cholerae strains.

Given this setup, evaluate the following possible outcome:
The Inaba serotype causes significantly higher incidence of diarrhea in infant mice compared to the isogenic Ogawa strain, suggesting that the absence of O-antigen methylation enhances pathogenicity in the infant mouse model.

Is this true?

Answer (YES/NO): NO